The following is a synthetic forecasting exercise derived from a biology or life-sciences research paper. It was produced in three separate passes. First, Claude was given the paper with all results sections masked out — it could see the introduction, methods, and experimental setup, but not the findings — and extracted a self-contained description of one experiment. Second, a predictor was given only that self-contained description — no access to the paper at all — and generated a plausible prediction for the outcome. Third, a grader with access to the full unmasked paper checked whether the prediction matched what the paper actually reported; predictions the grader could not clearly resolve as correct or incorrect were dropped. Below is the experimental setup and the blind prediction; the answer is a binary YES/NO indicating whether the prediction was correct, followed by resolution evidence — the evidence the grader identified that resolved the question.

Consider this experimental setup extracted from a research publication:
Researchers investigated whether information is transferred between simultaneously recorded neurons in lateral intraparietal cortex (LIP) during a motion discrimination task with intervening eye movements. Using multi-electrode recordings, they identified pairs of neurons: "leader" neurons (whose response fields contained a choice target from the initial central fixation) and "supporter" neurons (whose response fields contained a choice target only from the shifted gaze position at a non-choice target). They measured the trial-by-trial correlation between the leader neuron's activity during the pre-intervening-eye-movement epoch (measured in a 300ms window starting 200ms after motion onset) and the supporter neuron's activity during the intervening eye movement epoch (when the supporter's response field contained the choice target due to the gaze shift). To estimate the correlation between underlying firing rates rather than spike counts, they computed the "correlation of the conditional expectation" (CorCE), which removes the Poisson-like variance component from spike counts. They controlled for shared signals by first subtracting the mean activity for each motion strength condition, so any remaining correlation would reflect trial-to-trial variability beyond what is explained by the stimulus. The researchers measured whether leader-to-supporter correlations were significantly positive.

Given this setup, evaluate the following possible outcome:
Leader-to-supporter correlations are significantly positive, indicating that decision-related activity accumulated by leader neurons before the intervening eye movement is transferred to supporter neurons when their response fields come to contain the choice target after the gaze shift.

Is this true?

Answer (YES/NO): YES